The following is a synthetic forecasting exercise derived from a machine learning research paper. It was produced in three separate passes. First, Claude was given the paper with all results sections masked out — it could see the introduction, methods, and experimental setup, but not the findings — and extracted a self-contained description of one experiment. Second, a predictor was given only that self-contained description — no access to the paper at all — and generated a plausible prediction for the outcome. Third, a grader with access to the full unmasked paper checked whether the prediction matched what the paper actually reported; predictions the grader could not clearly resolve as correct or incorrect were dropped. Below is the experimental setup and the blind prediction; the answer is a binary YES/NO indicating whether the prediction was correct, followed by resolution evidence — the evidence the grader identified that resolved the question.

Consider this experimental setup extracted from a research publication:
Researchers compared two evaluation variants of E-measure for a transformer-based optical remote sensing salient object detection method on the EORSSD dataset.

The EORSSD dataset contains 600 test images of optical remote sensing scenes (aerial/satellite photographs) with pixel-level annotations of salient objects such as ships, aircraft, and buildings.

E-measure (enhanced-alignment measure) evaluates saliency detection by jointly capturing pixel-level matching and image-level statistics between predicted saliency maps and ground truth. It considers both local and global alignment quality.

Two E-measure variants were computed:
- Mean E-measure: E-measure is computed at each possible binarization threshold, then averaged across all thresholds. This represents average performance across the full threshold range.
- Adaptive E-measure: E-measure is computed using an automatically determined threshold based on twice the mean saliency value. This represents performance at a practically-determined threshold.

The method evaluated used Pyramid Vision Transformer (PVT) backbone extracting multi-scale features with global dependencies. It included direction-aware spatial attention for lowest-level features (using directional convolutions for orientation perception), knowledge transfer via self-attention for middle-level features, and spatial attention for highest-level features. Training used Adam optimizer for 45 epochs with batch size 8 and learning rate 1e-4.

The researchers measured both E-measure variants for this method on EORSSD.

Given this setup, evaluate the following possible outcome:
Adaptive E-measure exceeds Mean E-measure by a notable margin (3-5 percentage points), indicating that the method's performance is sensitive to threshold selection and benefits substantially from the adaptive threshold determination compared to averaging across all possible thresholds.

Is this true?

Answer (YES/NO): NO